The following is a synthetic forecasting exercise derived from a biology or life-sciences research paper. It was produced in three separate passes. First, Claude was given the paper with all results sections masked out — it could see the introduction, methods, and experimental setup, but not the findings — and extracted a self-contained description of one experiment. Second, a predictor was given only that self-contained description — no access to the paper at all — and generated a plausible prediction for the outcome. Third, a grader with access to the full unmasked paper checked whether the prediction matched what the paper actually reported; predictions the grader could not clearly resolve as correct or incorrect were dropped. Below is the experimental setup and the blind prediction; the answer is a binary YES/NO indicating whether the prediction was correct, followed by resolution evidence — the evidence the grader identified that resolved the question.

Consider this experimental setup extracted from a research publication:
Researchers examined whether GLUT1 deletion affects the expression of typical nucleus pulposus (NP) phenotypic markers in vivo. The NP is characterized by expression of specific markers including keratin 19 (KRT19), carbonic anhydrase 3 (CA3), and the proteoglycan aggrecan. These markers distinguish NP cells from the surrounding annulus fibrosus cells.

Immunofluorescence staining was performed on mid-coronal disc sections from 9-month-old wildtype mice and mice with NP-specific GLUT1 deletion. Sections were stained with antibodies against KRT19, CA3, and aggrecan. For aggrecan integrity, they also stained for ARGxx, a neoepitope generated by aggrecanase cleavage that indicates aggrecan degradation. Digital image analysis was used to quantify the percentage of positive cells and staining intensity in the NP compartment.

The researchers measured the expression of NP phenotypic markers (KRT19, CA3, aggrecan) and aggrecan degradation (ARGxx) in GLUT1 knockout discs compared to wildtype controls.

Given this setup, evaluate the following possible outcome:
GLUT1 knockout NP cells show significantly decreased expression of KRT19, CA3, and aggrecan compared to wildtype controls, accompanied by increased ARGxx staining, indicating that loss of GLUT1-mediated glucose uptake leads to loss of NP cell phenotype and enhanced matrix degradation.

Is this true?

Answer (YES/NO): NO